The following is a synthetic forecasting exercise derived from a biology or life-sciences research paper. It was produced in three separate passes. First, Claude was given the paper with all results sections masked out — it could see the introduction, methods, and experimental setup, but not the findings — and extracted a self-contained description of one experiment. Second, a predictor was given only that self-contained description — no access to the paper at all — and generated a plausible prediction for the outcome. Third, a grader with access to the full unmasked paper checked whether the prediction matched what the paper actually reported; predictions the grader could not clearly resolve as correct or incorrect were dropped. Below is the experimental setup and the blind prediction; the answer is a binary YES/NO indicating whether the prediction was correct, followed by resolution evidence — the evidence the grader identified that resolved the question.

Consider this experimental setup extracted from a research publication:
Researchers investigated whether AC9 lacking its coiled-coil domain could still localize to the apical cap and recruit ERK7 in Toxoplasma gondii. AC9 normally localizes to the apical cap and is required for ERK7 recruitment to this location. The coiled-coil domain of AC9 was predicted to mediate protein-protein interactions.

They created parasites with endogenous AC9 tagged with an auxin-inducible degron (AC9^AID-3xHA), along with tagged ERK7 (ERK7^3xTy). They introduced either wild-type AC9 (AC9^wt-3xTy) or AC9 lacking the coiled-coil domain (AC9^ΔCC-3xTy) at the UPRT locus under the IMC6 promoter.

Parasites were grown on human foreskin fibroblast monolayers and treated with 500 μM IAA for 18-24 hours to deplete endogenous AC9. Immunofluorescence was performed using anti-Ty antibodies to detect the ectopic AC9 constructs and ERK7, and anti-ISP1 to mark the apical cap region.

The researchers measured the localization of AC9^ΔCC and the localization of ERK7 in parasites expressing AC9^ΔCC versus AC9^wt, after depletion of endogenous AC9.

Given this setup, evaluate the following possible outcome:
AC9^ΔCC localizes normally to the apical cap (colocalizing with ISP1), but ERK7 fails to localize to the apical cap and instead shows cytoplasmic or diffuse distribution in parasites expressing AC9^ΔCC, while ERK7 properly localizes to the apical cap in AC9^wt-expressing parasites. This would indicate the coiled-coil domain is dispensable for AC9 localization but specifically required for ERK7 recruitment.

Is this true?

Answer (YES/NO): NO